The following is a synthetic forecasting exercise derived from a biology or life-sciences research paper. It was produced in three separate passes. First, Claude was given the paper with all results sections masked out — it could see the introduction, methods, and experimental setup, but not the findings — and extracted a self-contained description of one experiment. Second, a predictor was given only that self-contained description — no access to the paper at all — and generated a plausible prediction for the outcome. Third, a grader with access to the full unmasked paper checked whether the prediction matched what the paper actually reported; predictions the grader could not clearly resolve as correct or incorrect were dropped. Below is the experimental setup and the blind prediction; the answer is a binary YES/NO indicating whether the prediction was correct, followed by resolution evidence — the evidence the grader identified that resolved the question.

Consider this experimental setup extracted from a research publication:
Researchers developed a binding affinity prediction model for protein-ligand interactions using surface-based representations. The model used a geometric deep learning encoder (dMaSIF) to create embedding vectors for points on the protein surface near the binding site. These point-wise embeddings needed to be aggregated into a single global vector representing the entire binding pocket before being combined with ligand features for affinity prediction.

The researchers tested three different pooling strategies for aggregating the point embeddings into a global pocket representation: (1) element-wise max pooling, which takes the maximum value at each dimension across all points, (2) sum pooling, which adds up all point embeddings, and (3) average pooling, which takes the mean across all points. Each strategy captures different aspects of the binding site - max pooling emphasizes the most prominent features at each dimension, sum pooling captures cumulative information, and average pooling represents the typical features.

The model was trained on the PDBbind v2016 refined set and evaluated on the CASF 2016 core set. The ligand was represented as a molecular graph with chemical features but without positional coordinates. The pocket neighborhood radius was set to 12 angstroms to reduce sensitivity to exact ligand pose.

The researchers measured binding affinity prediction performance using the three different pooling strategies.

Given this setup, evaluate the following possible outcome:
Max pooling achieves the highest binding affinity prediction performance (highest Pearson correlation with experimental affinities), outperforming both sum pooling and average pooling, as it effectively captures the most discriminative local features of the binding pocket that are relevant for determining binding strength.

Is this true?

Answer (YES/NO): YES